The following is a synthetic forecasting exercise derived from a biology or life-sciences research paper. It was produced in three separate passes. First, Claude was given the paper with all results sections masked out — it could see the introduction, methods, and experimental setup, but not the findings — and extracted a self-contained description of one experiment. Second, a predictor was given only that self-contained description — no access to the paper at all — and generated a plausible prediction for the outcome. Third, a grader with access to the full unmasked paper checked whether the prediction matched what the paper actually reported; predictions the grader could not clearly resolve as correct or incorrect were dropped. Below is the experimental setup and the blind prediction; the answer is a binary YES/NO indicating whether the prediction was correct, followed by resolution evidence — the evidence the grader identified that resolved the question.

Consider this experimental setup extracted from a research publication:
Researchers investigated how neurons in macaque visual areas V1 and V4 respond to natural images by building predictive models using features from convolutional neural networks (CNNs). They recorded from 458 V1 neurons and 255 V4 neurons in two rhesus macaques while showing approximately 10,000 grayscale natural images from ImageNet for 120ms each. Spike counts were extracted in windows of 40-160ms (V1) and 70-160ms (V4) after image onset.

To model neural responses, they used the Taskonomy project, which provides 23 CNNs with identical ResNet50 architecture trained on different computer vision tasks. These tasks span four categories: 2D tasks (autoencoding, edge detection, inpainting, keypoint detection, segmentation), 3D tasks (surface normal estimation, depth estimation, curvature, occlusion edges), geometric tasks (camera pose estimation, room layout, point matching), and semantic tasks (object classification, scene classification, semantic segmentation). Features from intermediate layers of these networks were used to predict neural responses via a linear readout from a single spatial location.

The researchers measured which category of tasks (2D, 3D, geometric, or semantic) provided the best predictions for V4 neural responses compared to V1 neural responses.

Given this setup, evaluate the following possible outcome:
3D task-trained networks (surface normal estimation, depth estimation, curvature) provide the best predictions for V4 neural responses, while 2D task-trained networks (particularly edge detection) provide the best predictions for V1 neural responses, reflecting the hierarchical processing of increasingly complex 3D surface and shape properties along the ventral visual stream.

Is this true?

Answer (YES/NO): NO